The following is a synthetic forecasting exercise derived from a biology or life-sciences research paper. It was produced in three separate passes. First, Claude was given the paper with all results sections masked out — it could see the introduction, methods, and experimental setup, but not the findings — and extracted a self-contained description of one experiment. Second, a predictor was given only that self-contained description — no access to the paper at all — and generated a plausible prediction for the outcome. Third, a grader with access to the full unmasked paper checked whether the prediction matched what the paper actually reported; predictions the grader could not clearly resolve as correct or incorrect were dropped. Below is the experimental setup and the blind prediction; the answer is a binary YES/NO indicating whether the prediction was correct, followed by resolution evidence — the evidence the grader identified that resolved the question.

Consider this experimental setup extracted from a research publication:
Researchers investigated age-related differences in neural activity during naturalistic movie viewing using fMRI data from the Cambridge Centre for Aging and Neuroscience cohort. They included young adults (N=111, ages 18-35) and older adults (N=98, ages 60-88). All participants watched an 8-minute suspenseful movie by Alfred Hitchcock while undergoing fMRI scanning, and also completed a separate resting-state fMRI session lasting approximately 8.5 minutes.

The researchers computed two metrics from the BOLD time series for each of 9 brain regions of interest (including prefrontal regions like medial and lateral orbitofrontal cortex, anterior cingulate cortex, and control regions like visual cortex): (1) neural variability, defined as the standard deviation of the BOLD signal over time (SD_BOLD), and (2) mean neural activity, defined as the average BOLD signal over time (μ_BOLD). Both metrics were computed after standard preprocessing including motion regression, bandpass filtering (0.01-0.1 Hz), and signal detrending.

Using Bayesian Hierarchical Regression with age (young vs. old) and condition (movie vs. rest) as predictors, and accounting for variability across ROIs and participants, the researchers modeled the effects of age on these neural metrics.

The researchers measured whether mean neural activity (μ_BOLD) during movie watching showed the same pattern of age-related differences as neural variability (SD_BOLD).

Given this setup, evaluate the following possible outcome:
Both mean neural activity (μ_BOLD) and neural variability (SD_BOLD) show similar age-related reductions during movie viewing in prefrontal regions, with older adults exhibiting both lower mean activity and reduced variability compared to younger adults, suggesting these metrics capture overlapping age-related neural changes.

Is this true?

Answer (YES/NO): NO